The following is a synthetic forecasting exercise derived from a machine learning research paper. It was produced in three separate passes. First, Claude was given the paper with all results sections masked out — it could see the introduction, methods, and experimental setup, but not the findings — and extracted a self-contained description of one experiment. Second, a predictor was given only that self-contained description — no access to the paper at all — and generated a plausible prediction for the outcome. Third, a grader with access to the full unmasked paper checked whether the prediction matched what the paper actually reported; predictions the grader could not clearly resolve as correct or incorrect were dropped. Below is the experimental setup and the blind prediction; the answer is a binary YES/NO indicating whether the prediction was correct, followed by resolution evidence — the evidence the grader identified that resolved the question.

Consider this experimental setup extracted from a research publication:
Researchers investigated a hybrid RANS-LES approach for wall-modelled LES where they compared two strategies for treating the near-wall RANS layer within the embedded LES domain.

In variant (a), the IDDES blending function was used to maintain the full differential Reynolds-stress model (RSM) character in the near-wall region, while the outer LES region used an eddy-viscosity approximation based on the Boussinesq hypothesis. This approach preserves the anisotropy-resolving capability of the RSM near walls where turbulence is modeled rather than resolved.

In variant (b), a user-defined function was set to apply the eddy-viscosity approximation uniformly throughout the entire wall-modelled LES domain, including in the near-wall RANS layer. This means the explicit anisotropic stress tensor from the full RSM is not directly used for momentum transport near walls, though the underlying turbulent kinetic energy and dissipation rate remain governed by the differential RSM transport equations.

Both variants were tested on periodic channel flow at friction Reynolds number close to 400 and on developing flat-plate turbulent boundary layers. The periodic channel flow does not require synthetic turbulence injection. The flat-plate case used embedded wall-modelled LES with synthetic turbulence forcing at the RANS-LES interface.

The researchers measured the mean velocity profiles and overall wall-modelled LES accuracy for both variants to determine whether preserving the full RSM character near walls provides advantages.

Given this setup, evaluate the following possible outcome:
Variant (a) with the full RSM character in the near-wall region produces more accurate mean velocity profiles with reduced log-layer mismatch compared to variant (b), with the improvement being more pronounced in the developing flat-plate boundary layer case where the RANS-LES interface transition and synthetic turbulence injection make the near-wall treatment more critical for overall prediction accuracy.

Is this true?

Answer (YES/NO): NO